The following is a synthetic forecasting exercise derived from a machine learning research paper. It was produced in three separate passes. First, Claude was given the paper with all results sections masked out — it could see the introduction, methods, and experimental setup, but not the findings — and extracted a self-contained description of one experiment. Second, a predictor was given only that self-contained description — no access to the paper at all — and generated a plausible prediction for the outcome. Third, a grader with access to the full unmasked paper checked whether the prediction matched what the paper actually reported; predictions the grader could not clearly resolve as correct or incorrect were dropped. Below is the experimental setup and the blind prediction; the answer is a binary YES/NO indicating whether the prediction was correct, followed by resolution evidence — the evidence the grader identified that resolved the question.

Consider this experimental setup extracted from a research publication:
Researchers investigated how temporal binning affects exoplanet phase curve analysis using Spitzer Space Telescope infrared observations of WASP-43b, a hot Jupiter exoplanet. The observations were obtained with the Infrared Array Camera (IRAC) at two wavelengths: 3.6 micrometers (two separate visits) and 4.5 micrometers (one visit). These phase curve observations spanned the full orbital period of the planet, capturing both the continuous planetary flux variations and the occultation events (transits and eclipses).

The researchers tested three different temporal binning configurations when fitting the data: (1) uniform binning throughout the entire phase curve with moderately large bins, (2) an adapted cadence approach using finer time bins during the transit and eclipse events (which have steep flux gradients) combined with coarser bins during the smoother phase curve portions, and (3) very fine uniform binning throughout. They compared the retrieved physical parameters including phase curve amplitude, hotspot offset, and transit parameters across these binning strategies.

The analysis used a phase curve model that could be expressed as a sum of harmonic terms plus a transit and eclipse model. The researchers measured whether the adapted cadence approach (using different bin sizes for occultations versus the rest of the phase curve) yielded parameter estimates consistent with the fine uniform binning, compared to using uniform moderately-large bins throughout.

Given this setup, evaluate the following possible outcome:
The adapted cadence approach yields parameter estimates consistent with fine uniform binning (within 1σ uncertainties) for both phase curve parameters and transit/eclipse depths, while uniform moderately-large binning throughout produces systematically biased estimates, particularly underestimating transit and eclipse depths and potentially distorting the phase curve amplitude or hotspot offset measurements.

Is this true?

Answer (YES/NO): YES